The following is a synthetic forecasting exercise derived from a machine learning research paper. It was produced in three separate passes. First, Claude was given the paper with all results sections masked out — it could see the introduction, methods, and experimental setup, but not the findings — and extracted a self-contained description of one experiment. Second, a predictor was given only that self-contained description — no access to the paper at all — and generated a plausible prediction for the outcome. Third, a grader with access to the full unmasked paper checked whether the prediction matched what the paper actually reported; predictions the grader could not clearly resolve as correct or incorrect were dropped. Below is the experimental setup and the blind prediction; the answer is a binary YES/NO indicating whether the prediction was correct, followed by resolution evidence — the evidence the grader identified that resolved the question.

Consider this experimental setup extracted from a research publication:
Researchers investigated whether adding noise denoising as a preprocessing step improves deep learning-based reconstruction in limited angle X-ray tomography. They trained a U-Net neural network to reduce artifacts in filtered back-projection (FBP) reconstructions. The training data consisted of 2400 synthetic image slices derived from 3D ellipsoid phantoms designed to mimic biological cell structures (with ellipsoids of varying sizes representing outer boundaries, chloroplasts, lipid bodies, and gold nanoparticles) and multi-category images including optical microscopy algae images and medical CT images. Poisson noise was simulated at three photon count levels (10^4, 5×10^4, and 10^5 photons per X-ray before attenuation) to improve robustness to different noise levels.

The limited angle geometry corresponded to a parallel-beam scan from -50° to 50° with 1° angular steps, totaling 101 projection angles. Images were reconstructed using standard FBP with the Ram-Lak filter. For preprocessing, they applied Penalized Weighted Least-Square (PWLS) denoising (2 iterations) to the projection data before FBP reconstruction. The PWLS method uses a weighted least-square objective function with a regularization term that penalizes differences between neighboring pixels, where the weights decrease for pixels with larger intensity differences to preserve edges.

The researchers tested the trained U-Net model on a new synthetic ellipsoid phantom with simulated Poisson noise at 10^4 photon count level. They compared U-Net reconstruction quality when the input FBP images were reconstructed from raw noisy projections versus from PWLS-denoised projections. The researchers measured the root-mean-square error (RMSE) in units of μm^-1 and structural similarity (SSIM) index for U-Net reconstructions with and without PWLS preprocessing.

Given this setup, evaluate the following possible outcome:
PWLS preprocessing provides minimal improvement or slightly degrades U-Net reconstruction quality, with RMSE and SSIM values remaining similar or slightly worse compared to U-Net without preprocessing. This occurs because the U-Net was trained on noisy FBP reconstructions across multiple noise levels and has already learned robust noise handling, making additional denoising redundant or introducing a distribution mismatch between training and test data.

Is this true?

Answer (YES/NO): NO